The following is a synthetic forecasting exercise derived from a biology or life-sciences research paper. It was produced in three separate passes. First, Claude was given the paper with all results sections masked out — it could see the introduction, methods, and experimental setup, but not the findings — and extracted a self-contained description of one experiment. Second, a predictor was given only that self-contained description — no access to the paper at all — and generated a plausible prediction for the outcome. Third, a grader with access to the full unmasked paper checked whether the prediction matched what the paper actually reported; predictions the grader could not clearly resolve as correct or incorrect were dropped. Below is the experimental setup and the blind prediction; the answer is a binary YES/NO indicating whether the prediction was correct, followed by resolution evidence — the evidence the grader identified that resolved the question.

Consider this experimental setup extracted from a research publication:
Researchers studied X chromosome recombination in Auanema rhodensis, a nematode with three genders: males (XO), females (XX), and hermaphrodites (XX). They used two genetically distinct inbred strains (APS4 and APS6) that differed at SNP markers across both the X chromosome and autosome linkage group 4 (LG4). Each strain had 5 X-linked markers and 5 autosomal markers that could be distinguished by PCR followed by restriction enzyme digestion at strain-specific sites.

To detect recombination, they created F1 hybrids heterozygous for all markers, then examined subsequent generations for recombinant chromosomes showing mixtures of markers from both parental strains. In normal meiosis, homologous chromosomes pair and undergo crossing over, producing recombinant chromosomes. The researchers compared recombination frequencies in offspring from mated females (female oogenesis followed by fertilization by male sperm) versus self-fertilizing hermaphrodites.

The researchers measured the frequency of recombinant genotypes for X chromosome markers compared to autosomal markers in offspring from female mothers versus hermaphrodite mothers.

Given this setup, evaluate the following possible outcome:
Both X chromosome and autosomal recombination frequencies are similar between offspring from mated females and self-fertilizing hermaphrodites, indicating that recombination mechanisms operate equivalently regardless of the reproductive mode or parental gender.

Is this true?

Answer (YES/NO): NO